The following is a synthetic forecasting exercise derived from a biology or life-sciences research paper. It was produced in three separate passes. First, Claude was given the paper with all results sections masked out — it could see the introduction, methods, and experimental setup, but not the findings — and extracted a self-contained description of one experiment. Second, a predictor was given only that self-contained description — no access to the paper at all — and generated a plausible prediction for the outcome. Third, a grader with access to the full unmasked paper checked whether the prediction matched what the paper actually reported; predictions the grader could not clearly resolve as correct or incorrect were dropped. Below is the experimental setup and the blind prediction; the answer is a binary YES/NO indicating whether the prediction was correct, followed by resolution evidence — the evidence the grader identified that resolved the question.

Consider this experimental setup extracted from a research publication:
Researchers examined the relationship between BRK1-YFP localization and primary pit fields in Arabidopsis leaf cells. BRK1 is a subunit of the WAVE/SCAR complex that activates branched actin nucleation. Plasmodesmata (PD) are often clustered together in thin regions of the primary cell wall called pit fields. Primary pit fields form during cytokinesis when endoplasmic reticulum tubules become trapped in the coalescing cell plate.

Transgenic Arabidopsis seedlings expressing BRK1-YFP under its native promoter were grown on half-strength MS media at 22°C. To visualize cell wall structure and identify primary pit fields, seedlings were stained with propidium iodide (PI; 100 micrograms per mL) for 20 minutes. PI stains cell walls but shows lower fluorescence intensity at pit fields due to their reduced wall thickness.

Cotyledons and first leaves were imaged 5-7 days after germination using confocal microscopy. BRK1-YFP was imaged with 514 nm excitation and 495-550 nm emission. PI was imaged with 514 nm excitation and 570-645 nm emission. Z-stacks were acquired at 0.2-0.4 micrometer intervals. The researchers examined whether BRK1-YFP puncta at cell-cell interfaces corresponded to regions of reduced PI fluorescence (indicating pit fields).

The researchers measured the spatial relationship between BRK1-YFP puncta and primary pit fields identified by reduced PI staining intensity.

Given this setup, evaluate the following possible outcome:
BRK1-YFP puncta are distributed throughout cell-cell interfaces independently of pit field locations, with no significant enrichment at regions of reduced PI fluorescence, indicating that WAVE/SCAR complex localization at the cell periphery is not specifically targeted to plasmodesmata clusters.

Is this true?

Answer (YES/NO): NO